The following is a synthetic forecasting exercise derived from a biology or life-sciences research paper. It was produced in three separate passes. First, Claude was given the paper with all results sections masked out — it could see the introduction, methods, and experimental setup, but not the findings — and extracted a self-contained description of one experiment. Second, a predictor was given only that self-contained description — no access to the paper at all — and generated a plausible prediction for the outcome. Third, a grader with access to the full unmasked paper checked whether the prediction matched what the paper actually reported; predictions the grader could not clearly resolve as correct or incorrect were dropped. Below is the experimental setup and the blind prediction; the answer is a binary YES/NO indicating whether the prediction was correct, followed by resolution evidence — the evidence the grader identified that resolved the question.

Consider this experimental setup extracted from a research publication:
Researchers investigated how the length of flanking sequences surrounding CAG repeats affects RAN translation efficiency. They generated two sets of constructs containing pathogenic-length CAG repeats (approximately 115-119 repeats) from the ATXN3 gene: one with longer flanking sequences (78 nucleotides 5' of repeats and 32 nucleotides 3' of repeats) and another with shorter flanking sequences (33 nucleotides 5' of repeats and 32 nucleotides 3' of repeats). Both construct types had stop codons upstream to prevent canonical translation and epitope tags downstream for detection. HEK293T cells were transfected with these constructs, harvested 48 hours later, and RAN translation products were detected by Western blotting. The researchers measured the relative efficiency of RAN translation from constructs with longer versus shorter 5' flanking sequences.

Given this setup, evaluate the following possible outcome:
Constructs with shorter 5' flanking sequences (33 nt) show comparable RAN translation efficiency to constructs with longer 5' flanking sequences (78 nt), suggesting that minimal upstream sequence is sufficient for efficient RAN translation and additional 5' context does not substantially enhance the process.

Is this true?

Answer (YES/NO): NO